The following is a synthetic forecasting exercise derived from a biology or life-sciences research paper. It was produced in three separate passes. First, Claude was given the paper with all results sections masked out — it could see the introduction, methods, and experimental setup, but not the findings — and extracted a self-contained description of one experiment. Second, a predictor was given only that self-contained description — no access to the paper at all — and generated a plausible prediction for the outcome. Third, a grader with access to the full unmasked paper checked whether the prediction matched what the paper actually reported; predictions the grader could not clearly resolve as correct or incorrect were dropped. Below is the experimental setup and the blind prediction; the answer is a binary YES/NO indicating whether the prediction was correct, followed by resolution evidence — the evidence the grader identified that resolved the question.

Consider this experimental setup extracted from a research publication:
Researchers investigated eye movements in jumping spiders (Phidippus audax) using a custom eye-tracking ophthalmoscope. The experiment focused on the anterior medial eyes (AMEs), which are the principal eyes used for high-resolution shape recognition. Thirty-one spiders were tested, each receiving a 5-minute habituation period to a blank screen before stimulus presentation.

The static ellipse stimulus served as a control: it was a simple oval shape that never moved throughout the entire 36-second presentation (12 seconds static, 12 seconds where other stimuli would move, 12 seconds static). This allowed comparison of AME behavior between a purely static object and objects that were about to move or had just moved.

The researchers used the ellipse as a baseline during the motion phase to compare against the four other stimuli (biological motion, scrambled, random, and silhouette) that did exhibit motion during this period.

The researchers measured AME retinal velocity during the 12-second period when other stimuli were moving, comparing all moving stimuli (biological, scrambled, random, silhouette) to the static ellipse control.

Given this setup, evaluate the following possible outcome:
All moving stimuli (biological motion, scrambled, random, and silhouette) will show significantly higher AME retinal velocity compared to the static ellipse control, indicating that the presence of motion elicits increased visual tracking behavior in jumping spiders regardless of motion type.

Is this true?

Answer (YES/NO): NO